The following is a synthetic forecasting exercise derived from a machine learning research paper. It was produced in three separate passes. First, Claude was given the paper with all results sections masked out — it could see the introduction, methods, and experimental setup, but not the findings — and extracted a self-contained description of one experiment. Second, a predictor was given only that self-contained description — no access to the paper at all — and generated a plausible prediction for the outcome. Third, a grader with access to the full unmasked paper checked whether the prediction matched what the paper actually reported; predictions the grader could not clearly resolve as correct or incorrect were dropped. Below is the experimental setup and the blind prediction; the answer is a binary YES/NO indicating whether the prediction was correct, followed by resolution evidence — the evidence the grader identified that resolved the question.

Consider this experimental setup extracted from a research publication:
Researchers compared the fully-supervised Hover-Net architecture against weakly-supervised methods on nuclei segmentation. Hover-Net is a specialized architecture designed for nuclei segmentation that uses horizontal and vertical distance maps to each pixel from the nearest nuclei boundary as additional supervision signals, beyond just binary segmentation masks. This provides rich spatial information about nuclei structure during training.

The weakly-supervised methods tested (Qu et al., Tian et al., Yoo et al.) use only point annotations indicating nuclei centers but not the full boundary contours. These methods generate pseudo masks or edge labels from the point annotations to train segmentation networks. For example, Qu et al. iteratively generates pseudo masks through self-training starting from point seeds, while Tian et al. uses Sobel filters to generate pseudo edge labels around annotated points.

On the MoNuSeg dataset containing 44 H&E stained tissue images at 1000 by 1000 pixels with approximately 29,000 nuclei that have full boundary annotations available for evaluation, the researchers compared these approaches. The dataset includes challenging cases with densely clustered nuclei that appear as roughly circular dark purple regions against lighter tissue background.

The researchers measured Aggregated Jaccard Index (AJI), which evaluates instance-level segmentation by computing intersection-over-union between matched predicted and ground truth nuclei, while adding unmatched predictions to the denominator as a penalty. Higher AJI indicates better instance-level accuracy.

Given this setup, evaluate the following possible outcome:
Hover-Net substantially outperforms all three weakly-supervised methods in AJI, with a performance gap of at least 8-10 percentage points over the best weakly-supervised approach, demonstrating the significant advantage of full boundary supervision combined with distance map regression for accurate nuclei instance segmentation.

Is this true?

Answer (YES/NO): YES